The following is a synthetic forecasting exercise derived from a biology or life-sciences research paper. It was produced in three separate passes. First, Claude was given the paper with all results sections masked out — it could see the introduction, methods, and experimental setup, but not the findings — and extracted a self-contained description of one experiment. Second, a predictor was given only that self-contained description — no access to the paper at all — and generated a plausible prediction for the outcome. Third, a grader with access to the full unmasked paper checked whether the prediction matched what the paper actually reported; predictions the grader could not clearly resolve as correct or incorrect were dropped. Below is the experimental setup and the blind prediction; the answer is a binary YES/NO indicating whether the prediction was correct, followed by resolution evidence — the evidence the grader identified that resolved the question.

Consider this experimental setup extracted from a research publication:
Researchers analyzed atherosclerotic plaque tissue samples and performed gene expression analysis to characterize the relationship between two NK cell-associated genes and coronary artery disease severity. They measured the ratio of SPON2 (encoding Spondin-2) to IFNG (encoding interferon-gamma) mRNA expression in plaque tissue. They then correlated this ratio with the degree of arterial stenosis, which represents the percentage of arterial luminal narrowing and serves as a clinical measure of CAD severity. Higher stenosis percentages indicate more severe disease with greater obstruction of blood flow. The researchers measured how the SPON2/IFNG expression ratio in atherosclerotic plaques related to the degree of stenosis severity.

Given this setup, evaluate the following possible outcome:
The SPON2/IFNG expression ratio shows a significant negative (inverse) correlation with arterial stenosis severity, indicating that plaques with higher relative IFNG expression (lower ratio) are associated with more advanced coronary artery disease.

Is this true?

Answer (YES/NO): NO